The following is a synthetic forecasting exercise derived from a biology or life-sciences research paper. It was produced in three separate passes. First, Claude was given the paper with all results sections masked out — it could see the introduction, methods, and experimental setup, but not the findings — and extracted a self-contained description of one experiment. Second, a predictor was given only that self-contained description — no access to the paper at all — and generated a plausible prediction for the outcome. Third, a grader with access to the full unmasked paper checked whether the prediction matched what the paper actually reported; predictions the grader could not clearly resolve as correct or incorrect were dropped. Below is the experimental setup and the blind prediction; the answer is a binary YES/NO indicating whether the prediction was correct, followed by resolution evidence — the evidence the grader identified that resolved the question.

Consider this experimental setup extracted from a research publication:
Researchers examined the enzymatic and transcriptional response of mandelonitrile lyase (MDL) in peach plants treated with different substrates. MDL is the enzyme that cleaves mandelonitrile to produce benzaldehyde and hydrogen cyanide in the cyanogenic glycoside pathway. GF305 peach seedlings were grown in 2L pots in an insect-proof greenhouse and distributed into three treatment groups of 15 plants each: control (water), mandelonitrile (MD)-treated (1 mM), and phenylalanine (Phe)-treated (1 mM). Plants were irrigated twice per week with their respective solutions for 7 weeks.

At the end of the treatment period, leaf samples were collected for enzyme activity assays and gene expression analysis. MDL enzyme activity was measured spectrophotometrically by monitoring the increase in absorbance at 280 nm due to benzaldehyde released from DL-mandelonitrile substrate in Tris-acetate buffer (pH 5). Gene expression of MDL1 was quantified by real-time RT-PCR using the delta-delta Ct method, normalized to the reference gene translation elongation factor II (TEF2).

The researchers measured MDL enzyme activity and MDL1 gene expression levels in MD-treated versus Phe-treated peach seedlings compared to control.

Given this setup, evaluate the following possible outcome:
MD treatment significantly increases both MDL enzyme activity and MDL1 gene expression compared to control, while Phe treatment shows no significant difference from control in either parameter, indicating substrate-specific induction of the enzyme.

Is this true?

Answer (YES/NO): NO